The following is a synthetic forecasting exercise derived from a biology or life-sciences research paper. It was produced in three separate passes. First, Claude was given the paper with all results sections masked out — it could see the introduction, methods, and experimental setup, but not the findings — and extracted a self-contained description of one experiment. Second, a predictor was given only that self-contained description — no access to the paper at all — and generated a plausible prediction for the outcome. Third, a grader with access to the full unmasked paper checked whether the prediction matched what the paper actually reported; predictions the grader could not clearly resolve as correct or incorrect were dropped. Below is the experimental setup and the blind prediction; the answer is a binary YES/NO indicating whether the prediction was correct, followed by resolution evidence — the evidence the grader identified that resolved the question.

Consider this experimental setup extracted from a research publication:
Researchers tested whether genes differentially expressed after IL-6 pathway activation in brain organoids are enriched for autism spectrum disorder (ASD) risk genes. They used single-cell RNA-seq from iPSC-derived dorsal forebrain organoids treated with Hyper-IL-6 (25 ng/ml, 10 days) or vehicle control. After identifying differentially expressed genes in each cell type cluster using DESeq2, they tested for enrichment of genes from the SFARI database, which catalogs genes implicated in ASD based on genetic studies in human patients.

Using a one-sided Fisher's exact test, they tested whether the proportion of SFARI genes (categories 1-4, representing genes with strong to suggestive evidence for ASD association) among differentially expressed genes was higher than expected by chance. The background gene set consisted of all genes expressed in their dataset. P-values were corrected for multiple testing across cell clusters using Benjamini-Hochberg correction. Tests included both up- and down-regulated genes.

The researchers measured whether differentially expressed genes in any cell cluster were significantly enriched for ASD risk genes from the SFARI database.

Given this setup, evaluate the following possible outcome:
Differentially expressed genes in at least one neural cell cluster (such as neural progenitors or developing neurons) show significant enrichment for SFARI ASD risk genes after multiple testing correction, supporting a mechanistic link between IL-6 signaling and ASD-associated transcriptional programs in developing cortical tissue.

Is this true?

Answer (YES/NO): NO